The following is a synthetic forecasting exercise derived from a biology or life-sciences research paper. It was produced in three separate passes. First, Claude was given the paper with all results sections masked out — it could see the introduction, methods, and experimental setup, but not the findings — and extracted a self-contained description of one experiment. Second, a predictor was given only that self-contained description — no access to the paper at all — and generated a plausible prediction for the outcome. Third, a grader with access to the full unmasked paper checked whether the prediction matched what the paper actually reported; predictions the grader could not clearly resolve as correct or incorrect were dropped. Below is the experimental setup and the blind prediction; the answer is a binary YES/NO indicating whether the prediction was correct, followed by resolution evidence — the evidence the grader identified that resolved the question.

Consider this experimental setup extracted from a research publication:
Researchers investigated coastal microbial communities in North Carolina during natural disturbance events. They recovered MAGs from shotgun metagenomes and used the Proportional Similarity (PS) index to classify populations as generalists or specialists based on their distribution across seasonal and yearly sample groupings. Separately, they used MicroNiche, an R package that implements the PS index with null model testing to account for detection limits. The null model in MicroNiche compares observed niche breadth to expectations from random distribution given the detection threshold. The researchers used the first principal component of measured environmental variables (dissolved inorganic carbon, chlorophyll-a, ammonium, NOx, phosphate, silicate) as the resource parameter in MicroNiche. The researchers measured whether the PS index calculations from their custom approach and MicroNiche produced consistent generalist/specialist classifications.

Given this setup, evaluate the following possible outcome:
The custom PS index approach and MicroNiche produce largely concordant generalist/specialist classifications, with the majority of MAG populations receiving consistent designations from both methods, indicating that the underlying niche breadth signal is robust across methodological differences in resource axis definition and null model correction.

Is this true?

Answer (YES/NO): YES